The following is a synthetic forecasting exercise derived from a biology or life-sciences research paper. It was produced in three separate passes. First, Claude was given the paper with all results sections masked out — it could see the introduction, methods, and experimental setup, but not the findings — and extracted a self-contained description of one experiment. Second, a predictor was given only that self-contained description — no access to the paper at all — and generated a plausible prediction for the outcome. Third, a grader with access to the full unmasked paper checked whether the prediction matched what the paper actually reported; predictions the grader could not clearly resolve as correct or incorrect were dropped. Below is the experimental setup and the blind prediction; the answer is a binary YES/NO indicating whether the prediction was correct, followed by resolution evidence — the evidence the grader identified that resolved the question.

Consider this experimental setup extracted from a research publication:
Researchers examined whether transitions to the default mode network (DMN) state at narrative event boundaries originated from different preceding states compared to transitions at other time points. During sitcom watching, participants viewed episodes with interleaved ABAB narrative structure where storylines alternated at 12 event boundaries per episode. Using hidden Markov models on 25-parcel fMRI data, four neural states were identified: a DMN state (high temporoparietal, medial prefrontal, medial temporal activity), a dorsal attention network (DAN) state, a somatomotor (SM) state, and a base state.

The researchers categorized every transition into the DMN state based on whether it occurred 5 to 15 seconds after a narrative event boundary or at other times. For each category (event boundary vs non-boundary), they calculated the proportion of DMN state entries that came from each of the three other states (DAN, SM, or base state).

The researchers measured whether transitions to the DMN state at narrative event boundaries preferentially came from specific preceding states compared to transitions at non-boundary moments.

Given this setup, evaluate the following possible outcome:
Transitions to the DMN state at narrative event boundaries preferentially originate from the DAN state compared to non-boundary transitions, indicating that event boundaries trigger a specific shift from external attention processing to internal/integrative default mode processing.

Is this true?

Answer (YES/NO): NO